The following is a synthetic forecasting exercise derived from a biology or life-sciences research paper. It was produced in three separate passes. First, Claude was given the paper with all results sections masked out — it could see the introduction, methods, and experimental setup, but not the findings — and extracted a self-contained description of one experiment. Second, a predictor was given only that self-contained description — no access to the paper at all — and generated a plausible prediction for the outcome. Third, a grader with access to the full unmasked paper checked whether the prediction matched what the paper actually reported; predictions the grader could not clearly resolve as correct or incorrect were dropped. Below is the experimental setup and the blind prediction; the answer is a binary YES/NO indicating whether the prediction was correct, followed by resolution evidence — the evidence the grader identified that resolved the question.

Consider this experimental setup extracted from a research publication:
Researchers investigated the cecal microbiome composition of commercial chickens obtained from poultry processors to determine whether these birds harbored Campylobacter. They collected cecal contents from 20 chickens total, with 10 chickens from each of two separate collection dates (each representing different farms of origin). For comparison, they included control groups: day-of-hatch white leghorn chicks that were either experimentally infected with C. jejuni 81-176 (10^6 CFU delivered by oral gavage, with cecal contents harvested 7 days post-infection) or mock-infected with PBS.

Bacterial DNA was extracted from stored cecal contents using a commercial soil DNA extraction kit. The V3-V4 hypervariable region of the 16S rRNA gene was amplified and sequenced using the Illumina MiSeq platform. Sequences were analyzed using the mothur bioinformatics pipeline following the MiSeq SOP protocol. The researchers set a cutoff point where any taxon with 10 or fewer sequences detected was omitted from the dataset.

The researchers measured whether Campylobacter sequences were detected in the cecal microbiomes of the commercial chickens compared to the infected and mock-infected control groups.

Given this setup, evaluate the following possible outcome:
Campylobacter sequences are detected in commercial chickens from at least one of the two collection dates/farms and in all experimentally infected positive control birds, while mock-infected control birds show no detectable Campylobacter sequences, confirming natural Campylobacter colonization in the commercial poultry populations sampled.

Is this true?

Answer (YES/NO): NO